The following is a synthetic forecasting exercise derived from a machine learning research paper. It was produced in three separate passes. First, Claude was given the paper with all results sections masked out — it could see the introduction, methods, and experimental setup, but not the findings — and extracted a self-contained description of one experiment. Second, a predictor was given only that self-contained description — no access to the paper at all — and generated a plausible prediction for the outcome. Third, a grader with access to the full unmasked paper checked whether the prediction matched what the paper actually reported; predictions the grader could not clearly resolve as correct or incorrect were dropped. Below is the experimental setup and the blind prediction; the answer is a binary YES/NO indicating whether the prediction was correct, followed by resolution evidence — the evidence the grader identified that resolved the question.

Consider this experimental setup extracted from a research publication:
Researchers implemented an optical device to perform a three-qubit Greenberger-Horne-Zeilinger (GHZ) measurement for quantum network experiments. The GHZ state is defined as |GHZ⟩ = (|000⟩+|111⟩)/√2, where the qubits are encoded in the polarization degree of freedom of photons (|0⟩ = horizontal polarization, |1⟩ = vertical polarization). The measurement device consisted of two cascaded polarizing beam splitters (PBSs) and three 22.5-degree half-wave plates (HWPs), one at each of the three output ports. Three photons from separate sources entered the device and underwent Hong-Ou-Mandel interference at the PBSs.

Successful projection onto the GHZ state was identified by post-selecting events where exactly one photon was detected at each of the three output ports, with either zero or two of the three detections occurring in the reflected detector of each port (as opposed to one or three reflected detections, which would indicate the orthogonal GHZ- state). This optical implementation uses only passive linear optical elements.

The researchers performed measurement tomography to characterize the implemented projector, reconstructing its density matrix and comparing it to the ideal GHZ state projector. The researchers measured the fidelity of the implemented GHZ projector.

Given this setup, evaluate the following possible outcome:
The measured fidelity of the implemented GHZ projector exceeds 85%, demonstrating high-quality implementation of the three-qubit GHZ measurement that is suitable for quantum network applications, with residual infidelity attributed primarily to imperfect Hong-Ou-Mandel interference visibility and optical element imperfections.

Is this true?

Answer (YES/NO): NO